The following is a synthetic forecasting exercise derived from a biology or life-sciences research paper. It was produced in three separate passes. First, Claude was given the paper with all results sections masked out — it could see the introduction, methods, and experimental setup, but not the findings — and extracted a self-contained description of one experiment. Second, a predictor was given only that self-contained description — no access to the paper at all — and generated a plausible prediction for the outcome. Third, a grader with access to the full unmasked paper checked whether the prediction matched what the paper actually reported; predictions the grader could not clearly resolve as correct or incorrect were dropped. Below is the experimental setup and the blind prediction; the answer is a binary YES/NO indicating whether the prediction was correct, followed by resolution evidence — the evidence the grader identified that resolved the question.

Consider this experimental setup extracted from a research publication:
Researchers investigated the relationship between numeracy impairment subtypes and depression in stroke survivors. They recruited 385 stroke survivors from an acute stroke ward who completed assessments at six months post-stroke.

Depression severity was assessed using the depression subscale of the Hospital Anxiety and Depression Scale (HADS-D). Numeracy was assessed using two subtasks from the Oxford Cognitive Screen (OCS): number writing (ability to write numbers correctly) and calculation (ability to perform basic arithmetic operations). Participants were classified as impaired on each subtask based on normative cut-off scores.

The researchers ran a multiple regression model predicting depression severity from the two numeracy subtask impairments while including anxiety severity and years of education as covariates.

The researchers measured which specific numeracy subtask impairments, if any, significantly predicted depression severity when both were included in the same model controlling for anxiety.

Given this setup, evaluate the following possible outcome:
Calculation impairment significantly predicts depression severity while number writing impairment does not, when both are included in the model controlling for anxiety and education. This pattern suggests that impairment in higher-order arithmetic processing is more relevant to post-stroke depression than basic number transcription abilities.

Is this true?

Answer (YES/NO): NO